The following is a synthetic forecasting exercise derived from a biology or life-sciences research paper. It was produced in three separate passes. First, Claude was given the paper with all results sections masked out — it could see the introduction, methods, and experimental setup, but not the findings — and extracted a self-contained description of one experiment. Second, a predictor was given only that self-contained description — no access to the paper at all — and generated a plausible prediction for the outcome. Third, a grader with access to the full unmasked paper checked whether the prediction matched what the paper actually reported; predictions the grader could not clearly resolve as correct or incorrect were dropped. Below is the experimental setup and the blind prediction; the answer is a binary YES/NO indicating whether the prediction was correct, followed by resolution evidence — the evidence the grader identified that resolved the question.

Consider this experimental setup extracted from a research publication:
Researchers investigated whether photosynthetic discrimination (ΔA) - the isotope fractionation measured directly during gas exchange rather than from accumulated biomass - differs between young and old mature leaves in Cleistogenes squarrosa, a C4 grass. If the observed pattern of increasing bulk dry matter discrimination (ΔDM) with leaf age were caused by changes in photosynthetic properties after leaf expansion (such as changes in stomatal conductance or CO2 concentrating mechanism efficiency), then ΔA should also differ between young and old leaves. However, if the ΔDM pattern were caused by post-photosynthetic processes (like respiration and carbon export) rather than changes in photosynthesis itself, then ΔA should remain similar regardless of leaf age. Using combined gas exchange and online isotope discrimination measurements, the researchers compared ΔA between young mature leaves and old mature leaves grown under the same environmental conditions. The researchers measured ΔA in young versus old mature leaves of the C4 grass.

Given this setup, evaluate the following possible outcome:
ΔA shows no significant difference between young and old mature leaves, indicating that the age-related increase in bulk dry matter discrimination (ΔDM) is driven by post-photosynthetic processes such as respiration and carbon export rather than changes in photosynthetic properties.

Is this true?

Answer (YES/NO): YES